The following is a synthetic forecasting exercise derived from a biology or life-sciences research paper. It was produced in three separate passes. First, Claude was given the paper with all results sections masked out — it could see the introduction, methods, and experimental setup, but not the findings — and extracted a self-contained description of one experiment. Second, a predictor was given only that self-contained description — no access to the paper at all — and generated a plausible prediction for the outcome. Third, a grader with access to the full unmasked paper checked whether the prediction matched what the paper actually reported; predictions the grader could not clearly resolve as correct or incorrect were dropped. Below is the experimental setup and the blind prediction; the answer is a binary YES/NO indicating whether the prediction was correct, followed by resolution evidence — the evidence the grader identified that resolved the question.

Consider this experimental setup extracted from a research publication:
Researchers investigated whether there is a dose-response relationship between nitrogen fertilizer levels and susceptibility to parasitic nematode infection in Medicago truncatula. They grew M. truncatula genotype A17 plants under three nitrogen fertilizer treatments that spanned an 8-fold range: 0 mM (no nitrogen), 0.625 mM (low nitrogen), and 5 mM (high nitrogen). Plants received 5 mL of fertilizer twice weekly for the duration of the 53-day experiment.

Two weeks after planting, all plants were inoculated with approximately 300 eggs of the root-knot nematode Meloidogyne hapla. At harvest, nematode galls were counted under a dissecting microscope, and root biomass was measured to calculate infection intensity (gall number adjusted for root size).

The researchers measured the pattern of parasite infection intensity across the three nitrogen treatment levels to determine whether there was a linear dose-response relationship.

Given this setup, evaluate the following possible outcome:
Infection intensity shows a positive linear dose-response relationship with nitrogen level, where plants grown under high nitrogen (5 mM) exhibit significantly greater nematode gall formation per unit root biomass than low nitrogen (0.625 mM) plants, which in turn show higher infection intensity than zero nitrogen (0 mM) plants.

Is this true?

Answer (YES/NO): NO